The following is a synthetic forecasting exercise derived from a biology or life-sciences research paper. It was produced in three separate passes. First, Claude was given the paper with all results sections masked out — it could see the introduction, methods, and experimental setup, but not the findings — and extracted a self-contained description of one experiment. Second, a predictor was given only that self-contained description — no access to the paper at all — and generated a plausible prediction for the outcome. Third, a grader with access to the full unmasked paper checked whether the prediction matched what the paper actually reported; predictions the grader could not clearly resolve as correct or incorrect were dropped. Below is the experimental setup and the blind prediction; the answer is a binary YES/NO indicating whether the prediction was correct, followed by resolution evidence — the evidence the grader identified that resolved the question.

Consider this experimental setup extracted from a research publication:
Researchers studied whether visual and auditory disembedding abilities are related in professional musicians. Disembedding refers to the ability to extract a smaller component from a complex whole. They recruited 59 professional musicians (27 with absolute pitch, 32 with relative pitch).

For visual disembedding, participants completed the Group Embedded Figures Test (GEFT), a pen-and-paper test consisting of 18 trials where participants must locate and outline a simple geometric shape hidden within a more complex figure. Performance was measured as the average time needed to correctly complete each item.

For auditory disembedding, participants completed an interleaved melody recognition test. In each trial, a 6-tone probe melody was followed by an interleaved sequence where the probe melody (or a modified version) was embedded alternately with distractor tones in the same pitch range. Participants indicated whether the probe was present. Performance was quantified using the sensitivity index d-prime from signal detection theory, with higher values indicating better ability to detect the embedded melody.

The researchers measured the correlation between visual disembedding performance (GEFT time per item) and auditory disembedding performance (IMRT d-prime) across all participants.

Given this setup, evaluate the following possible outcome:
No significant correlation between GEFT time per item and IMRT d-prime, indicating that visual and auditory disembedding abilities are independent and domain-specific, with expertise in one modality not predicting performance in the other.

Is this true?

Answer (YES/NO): NO